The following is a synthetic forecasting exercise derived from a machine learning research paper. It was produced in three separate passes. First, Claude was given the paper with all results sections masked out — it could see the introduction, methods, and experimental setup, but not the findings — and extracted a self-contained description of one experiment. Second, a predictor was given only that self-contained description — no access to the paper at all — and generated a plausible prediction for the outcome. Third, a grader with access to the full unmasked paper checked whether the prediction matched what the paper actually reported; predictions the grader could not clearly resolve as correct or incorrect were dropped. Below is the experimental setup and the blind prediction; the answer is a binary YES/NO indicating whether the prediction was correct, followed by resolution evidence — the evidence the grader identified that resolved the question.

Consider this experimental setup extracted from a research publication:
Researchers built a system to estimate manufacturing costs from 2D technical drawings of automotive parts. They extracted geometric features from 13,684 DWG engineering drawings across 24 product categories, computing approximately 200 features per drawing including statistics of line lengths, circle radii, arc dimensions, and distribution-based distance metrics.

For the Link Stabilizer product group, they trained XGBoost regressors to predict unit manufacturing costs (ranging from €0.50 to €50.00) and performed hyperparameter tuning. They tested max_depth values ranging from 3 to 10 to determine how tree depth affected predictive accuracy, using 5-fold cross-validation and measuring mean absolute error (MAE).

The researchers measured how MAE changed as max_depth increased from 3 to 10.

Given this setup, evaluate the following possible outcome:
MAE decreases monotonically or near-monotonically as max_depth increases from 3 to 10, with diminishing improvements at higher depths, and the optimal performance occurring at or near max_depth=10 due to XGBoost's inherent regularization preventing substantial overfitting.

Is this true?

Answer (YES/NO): NO